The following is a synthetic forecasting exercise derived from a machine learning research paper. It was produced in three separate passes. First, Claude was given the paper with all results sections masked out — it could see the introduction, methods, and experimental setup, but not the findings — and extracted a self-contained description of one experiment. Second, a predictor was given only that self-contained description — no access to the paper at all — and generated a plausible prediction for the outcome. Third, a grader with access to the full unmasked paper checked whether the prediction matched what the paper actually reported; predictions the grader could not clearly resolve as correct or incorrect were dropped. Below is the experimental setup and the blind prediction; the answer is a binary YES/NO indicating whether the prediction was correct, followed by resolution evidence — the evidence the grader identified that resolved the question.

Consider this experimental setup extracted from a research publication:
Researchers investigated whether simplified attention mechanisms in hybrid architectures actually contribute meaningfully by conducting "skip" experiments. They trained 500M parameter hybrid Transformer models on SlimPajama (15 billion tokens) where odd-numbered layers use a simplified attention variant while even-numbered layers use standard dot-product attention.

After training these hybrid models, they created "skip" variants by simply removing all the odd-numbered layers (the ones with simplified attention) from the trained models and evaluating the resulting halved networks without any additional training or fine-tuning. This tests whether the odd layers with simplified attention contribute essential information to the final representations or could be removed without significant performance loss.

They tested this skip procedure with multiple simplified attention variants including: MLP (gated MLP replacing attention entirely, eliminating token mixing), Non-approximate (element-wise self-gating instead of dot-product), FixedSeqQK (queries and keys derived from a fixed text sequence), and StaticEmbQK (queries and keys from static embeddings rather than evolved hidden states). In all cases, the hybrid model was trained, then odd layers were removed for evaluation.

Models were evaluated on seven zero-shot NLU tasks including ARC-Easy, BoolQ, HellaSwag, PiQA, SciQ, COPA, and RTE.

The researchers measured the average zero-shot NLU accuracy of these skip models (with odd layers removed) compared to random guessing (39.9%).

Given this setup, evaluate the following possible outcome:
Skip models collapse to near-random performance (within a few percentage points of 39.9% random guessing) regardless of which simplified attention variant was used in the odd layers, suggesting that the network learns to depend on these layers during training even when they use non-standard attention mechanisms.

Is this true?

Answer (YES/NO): YES